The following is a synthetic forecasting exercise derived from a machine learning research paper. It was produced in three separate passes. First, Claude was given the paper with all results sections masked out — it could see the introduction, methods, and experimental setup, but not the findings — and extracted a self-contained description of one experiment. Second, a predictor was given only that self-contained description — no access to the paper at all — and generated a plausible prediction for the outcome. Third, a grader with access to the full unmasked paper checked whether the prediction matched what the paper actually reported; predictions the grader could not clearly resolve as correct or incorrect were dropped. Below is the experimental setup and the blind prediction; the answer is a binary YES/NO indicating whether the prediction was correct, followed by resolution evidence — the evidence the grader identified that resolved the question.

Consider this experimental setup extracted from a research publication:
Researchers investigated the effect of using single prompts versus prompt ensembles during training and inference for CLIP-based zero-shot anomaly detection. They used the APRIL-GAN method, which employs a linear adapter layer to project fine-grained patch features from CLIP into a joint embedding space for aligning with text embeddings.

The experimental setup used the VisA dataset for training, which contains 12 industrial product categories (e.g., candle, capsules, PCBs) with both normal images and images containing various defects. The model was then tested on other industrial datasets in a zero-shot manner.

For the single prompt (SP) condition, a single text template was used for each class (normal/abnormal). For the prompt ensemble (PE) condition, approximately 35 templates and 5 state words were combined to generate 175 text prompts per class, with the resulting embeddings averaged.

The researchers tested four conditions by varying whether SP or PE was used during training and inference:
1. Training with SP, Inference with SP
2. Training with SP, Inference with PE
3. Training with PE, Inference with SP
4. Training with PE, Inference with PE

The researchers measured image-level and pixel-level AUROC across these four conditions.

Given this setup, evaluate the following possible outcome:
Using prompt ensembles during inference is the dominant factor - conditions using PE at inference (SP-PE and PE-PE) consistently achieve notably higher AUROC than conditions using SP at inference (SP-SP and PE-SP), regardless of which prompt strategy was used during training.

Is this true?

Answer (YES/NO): YES